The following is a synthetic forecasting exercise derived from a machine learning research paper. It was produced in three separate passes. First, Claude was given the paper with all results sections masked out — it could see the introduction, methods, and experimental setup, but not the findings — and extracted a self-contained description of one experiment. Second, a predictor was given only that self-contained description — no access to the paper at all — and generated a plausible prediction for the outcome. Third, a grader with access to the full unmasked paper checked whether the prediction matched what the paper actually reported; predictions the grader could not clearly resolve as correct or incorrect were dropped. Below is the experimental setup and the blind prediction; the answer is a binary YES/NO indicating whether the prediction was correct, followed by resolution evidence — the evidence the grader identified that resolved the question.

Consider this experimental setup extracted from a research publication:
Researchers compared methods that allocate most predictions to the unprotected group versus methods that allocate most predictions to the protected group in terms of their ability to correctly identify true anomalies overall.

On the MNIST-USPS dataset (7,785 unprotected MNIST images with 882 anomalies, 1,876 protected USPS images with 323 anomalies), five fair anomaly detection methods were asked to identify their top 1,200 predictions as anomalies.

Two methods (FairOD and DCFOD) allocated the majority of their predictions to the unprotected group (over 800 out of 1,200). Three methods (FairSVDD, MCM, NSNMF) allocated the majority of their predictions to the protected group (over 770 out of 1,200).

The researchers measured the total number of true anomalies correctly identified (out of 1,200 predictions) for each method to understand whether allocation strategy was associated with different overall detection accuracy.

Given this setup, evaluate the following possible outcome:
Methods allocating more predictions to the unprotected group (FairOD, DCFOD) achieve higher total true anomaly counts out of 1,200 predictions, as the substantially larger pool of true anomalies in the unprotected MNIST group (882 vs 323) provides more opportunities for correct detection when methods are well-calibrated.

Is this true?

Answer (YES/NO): NO